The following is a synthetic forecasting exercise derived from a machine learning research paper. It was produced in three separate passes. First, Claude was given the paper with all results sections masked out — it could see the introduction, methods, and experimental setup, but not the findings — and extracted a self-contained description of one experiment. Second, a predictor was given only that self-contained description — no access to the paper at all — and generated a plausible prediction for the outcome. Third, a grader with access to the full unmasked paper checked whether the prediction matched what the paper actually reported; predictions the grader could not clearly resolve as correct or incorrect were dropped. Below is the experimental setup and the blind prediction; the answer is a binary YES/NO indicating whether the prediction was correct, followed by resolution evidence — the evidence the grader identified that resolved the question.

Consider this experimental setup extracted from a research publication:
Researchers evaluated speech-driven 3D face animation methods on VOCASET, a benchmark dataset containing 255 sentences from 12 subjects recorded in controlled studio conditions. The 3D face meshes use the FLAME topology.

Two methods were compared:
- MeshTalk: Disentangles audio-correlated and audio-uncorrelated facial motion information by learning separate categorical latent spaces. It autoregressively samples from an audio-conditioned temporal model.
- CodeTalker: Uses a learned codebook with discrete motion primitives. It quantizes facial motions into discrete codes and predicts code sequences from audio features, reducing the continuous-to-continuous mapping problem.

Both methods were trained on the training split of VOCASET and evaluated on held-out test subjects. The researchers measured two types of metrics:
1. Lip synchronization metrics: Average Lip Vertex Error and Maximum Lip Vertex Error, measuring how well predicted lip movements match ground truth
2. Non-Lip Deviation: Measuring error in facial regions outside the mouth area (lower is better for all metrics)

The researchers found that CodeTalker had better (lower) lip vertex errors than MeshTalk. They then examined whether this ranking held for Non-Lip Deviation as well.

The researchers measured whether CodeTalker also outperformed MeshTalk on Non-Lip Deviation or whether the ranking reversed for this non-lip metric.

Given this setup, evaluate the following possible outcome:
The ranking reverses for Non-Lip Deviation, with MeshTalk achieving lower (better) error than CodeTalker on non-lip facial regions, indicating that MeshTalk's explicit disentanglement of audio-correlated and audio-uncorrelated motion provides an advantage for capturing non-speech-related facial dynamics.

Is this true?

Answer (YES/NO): NO